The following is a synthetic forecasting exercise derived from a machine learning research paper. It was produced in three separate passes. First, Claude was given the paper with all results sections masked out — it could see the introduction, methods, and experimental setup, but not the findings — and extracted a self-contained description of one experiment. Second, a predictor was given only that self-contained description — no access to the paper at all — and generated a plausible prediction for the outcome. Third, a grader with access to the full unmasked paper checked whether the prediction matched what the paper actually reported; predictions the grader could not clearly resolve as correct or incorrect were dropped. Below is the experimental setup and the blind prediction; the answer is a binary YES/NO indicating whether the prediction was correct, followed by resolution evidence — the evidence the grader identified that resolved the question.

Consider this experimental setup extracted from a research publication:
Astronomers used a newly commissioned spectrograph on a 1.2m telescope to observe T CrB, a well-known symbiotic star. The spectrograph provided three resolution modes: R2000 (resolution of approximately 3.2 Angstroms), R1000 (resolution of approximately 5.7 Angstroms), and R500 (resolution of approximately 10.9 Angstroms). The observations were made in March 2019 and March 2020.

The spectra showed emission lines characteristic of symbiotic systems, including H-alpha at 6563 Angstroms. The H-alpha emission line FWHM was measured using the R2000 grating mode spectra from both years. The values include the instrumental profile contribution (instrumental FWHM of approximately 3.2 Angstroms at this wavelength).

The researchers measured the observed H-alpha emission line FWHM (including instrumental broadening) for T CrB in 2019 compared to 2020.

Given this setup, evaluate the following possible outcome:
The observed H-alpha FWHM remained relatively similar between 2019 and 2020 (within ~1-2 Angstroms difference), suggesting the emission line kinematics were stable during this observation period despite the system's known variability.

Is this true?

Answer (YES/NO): NO